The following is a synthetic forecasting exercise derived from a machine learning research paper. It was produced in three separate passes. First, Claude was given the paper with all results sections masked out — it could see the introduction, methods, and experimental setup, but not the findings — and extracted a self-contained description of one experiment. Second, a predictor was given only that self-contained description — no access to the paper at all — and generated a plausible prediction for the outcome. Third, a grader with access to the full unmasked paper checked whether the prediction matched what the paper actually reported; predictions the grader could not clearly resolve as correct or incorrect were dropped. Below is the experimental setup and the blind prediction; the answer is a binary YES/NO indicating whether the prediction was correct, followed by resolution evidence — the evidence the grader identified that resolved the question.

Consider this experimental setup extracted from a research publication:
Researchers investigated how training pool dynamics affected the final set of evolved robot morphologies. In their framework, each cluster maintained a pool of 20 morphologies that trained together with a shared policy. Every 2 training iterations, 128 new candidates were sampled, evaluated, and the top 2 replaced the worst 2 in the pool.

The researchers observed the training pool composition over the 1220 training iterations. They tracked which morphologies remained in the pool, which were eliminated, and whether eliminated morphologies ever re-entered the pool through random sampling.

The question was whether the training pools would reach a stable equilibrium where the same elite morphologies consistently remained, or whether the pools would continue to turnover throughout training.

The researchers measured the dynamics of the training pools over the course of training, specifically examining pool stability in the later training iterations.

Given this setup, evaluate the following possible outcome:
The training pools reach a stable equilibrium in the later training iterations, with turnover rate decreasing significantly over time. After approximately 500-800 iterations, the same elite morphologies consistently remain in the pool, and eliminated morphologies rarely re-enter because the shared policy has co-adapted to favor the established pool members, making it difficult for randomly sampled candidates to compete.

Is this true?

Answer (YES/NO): YES